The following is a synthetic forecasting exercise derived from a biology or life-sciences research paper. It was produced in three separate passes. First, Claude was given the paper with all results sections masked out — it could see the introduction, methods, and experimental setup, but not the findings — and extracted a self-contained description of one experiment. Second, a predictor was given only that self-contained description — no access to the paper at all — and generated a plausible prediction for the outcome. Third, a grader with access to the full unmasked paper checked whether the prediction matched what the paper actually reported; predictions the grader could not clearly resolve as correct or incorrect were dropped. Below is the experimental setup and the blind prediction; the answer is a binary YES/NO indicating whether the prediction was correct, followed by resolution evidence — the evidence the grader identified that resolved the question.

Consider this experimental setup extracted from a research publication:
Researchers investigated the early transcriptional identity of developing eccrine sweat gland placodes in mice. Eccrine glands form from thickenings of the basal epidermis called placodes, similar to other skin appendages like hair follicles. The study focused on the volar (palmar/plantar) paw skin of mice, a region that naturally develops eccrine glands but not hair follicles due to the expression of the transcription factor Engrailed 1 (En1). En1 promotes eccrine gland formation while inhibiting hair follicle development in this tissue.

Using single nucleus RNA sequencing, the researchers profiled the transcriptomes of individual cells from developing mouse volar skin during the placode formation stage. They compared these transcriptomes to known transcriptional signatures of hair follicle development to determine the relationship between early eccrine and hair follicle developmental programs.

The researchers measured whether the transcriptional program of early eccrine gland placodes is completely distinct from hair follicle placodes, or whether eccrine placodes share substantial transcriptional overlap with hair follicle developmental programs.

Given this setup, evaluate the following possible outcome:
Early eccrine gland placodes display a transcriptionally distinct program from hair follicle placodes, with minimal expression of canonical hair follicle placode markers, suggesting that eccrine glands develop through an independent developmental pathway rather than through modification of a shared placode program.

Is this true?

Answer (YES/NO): NO